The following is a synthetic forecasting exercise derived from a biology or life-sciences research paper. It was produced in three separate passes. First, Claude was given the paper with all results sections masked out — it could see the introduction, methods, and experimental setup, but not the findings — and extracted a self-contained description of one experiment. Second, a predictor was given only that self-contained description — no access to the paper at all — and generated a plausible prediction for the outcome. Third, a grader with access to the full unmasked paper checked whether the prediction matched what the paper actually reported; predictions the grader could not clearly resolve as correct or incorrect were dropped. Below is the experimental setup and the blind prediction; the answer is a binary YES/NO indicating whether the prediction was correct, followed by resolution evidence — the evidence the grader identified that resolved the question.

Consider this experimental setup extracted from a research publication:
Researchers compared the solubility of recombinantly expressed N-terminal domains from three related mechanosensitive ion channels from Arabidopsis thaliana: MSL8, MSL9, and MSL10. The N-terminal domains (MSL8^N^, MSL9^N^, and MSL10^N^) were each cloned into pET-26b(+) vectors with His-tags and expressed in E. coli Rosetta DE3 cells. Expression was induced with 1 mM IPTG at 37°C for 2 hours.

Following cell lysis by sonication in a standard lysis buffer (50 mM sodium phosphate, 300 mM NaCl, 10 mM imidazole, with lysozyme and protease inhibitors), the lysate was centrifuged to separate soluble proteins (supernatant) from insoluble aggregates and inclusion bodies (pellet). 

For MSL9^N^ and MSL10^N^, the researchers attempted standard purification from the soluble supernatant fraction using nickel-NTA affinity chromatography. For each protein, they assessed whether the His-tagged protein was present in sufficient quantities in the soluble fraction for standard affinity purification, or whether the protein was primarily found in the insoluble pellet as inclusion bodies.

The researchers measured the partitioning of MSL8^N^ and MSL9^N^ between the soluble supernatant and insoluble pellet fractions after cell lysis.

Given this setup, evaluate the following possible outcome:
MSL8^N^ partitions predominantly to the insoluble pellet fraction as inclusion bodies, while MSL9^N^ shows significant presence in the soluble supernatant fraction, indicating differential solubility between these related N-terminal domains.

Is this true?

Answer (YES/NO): YES